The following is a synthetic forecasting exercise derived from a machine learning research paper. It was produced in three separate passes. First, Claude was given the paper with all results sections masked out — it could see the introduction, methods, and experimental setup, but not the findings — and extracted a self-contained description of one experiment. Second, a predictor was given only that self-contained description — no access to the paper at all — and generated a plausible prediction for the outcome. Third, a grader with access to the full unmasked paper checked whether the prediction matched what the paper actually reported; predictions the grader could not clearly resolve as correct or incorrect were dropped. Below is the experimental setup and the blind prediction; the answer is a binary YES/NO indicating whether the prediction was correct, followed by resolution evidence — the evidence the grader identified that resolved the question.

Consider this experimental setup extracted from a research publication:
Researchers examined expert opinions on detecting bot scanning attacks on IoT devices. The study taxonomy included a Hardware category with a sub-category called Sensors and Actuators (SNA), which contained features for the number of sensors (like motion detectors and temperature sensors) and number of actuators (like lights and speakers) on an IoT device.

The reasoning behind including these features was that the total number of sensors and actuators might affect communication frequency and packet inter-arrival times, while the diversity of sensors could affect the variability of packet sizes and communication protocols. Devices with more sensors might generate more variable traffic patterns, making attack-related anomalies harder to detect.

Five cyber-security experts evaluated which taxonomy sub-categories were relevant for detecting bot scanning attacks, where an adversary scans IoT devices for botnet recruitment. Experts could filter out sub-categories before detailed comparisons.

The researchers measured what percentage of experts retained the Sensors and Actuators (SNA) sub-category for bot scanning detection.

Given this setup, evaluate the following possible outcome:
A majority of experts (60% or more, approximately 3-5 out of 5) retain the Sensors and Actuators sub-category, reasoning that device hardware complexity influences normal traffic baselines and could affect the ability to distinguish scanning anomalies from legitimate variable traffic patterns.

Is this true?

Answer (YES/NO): NO